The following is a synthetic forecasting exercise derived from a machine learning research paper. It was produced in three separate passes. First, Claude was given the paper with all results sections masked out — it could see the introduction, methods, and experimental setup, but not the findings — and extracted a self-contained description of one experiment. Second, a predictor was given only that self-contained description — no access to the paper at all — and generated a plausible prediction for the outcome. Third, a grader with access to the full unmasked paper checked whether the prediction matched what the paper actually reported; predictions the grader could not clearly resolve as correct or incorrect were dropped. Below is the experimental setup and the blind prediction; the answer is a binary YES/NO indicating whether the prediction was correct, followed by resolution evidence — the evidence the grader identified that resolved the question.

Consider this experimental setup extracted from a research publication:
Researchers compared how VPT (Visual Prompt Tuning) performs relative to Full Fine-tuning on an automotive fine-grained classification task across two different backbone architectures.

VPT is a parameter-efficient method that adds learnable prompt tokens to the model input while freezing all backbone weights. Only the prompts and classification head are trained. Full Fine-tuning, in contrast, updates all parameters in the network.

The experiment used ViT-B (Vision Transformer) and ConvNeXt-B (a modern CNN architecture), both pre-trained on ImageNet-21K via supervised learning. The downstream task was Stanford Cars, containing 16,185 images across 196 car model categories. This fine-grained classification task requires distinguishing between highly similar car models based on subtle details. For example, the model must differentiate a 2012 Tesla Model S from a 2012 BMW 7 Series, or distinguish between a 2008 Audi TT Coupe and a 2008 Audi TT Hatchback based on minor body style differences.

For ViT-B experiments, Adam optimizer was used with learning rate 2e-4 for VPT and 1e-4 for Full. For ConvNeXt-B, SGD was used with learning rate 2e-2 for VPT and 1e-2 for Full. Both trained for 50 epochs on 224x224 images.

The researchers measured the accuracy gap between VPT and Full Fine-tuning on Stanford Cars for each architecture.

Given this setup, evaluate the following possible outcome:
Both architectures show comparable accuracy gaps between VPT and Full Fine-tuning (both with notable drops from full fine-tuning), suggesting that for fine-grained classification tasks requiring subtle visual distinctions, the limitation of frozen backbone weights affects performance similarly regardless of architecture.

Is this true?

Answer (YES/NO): NO